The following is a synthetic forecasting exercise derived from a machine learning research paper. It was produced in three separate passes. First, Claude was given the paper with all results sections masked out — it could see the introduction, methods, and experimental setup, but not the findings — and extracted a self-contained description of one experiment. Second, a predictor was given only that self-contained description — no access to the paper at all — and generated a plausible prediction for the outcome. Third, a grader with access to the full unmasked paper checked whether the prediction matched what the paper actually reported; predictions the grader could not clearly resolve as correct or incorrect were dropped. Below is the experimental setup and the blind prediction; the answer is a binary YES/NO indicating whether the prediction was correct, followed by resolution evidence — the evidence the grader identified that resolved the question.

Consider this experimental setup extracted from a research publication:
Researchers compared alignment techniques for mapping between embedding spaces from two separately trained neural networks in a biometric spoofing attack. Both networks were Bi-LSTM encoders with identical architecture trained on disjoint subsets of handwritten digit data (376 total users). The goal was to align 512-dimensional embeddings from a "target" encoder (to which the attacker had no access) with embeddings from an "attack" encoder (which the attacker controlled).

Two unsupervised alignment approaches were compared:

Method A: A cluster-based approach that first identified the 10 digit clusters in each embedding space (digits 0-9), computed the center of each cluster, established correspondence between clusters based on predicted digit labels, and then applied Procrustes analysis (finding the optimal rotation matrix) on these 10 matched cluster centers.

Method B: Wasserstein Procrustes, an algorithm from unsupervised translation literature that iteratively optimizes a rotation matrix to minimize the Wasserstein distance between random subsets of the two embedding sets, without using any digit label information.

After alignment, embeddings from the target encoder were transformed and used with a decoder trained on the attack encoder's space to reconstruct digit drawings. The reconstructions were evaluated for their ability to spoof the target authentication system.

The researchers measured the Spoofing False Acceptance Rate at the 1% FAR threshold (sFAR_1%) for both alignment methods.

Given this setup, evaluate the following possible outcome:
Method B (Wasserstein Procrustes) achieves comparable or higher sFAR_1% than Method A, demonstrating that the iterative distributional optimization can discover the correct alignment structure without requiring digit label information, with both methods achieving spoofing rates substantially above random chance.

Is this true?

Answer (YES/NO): NO